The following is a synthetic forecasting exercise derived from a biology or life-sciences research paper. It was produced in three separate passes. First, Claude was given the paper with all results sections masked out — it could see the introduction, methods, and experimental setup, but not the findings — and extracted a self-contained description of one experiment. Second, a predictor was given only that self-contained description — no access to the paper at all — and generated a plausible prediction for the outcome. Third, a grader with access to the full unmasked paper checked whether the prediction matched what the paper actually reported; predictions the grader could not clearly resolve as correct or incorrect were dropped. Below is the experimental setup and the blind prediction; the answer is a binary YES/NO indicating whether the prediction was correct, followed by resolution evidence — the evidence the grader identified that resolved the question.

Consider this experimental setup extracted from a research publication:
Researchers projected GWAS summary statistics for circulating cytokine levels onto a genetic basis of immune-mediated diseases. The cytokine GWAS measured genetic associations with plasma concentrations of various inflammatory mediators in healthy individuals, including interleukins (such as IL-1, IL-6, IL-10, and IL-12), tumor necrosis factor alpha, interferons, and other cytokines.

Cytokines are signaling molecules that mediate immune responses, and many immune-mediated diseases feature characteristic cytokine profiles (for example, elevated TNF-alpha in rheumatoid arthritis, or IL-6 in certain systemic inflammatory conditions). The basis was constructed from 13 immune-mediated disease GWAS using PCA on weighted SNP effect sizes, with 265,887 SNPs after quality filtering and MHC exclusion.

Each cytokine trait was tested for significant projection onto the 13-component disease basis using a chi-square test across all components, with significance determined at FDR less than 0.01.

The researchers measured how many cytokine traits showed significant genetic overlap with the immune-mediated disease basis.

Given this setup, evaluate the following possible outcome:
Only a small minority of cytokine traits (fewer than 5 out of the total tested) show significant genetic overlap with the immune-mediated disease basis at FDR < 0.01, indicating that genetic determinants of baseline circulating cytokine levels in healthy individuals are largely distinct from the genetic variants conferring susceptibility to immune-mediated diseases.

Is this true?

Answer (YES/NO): YES